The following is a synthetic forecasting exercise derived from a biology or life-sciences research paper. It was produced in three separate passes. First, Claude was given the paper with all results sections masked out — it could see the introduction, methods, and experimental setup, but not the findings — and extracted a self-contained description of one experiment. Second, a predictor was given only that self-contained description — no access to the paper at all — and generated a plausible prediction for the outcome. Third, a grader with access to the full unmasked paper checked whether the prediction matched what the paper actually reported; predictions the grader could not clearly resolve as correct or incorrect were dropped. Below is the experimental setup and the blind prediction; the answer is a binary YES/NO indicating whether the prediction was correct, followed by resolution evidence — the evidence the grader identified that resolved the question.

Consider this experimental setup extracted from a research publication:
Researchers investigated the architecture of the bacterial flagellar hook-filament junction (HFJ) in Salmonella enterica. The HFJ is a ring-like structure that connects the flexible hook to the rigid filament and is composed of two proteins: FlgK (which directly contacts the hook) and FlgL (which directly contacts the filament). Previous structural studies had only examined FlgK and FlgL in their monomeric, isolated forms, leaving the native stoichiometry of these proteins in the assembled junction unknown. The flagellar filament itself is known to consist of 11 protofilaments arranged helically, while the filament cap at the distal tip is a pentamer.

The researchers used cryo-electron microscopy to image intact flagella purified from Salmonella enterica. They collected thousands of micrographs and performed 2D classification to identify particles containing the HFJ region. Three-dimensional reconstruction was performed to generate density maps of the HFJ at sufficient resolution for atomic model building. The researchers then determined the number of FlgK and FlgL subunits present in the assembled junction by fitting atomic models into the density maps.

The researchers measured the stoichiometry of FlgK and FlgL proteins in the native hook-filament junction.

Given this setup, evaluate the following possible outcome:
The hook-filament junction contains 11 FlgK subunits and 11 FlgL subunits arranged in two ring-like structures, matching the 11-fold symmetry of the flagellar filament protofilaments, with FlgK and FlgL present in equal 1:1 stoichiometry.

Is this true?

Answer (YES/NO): YES